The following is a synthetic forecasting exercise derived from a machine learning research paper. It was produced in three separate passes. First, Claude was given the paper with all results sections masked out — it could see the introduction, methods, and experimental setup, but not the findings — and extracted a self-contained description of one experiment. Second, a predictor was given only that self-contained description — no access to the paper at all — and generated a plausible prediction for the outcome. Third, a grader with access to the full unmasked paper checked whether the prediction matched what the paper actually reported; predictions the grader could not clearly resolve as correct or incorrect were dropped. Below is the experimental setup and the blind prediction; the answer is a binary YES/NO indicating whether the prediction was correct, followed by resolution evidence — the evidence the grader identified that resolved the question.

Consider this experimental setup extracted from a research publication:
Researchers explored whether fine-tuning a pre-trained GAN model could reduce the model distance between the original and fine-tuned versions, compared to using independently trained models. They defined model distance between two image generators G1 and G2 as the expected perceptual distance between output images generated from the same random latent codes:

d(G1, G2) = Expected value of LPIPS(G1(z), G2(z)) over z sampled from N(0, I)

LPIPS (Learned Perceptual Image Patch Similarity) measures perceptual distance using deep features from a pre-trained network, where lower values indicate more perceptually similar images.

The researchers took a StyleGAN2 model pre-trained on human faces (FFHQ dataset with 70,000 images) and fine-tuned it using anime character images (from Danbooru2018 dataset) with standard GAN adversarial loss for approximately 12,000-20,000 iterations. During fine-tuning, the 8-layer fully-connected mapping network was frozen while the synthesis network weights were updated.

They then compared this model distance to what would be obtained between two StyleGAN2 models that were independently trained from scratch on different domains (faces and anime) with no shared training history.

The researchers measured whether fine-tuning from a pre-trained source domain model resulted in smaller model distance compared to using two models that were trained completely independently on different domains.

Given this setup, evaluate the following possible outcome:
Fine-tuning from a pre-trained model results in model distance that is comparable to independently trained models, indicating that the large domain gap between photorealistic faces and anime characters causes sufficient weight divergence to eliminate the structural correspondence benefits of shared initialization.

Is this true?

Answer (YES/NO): NO